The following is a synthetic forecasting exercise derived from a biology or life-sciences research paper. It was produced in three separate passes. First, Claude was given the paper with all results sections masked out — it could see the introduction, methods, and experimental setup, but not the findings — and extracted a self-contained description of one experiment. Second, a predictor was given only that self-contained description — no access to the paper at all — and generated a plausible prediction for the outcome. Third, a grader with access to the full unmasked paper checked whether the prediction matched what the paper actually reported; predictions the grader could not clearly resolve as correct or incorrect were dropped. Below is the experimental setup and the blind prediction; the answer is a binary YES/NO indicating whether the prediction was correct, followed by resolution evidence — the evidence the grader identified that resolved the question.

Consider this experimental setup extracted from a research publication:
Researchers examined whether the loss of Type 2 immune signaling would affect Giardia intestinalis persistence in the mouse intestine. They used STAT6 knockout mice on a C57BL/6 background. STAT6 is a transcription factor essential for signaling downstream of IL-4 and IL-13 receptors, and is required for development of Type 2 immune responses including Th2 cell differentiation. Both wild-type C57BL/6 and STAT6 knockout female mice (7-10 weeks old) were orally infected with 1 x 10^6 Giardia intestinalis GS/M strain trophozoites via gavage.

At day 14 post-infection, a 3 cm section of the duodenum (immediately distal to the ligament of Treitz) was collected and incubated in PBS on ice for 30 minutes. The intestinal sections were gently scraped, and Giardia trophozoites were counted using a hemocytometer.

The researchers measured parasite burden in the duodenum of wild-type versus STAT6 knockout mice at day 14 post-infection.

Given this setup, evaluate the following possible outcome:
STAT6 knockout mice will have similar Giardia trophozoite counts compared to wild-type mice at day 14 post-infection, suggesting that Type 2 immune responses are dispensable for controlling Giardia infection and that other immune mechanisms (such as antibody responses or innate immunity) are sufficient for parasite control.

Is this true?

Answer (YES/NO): NO